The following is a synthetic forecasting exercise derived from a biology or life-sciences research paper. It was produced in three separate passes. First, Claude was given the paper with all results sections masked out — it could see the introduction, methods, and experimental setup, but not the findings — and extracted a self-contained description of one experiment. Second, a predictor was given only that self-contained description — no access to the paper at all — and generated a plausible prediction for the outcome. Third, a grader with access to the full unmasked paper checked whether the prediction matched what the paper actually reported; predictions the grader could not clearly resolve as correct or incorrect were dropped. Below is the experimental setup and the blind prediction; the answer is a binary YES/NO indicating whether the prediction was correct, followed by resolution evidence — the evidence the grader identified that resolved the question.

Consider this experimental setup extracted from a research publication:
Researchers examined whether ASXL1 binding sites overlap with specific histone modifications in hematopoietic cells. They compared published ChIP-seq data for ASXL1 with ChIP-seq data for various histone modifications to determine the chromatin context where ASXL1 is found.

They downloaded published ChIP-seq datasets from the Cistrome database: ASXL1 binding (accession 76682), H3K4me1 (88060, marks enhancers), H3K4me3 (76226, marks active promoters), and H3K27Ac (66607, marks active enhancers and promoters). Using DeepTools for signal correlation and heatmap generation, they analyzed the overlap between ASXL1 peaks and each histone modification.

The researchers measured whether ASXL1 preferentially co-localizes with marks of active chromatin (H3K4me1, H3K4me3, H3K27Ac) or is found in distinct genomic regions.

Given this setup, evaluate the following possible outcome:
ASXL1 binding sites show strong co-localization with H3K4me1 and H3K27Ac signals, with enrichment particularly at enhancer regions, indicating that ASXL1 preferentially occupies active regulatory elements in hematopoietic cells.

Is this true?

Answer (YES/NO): NO